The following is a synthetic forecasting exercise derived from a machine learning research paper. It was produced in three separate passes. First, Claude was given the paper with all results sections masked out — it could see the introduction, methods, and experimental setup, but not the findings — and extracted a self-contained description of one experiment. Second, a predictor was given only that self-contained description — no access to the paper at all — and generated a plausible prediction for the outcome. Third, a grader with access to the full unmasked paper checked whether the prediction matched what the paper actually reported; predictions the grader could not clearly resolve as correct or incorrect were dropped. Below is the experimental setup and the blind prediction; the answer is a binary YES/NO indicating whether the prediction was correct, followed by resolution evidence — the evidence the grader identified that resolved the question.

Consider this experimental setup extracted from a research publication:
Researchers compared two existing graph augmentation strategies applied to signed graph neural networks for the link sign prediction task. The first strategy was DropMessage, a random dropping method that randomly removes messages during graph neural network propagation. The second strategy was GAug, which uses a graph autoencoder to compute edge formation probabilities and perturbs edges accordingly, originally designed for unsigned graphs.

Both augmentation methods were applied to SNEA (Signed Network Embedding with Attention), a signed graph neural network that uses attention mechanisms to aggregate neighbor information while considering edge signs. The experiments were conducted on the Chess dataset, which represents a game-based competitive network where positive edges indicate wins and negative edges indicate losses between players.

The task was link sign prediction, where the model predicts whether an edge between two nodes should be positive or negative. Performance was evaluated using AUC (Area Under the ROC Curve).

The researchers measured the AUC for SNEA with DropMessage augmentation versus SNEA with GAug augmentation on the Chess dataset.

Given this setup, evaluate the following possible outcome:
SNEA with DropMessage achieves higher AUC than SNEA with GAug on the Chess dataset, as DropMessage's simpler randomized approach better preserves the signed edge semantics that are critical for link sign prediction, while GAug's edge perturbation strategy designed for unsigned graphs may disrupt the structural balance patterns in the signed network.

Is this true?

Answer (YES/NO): NO